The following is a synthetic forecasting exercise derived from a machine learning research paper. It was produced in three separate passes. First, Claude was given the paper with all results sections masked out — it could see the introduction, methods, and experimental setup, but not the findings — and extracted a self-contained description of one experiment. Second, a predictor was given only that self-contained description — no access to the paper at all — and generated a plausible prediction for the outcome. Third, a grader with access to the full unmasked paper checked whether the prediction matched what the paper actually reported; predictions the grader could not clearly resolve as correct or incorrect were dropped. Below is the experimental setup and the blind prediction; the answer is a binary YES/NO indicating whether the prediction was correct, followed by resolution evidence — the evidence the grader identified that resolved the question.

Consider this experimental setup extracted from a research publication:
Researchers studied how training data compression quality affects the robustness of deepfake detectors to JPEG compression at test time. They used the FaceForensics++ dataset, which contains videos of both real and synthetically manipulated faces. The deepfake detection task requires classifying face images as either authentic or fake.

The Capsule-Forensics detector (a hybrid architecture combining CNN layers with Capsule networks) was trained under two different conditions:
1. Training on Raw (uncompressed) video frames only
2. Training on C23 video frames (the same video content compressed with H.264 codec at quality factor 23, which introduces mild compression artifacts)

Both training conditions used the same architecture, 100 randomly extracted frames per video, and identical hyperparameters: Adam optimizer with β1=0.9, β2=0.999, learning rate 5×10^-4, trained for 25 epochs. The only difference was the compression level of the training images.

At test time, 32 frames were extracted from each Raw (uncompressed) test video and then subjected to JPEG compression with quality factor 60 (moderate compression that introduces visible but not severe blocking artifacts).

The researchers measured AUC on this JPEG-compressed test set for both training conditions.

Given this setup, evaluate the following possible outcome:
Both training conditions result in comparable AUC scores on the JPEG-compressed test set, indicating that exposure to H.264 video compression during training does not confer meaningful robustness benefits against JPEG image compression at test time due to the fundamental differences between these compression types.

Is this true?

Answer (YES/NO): NO